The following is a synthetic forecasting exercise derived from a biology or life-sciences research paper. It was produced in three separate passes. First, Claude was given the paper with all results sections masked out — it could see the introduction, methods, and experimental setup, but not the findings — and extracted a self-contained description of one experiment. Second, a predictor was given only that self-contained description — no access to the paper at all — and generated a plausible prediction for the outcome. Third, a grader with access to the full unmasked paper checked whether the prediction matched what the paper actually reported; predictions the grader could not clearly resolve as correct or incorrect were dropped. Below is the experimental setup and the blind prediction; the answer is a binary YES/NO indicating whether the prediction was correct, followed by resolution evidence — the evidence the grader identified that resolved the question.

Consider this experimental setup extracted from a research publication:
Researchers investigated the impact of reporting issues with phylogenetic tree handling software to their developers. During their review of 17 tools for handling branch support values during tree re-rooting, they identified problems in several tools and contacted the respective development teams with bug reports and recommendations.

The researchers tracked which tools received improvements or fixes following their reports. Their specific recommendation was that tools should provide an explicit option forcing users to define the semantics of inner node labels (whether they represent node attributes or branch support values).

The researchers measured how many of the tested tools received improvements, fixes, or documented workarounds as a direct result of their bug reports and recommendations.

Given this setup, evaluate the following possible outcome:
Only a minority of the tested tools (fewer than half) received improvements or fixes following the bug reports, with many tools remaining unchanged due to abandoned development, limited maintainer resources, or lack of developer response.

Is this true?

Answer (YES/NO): YES